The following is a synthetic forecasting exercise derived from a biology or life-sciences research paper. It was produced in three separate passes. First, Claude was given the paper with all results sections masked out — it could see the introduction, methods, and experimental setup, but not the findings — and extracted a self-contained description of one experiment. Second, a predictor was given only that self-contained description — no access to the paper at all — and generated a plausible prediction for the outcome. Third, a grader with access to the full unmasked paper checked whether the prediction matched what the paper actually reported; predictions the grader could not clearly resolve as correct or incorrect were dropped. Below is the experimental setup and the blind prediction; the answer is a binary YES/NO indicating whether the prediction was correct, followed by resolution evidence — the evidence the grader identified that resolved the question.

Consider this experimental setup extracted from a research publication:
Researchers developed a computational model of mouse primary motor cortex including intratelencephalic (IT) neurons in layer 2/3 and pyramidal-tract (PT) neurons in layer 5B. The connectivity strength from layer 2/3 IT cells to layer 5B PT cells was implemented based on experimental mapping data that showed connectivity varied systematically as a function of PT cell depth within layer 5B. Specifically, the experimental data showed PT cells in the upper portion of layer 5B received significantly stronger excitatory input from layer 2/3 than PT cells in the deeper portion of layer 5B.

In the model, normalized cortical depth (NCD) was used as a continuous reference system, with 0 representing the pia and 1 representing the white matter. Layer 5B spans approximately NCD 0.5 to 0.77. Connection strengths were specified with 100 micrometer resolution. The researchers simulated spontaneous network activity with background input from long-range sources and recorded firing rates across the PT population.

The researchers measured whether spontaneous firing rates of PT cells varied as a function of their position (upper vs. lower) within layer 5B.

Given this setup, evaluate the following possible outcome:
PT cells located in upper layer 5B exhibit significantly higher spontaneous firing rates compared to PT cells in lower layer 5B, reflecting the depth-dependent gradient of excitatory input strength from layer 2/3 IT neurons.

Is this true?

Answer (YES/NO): YES